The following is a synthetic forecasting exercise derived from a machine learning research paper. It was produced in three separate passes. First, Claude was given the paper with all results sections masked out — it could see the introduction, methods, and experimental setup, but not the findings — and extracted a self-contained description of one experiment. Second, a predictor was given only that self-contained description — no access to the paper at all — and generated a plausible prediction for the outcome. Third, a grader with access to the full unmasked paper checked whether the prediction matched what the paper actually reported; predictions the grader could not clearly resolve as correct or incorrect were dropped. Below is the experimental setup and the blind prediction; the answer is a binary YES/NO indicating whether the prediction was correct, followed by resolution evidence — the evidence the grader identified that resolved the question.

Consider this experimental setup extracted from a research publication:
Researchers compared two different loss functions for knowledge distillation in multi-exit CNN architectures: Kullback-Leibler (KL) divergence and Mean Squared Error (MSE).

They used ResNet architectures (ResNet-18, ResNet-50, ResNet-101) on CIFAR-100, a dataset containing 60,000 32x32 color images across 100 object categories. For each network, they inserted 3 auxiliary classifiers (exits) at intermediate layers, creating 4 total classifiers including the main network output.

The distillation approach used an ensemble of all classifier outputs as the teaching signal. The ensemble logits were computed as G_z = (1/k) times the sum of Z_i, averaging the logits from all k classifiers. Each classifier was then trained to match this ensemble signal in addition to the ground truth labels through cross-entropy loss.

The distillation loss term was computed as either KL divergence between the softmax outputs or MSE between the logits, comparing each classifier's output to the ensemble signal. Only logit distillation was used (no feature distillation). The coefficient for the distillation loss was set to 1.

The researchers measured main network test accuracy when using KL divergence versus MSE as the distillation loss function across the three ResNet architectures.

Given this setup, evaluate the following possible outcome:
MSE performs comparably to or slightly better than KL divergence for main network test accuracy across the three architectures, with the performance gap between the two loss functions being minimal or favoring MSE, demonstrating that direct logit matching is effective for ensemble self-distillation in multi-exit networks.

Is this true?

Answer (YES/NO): NO